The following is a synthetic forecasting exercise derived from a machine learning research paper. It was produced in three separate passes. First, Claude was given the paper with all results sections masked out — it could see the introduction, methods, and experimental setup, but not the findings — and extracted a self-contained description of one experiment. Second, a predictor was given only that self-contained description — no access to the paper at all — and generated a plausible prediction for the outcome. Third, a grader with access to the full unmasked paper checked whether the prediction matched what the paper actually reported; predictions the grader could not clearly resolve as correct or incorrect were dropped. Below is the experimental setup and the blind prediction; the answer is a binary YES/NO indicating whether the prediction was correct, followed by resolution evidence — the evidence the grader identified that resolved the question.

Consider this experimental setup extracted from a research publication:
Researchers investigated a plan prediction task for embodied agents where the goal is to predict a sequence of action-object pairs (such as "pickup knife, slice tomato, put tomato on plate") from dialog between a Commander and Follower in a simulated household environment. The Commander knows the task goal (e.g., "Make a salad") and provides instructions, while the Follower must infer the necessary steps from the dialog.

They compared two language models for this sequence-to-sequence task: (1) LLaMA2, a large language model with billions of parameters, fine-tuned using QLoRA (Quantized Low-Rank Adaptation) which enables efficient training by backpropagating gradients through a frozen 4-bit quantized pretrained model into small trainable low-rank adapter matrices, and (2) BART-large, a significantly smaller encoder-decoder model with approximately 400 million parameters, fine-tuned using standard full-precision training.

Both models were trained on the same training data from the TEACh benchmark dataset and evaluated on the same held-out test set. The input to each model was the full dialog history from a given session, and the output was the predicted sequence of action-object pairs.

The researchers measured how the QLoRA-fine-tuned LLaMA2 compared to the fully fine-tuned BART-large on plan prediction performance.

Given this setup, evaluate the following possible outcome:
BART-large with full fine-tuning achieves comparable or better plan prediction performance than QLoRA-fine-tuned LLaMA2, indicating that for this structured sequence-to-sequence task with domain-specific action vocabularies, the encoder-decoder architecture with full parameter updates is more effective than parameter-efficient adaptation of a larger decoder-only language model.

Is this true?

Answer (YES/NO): NO